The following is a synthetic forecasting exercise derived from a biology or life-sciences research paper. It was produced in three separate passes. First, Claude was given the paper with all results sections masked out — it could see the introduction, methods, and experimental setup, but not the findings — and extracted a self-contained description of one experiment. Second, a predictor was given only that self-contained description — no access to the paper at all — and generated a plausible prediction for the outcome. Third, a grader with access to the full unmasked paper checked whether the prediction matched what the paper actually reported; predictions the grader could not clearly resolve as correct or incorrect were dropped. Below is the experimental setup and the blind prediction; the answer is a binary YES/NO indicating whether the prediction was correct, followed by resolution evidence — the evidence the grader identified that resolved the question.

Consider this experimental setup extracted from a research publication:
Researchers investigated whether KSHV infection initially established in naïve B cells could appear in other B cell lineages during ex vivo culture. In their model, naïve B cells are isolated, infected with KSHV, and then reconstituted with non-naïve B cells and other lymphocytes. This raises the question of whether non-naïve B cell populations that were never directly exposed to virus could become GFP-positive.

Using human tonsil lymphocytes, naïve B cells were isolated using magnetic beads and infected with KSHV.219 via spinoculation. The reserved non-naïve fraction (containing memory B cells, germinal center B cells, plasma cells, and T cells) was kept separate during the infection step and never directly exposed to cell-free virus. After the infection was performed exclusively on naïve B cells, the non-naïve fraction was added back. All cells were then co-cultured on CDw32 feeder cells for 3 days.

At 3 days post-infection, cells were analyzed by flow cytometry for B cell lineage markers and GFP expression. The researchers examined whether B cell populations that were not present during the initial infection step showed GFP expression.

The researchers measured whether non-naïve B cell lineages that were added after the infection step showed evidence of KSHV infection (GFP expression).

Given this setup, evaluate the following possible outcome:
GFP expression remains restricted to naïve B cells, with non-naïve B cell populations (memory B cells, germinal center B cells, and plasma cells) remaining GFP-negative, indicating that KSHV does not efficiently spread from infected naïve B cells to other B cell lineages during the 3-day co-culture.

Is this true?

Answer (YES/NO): NO